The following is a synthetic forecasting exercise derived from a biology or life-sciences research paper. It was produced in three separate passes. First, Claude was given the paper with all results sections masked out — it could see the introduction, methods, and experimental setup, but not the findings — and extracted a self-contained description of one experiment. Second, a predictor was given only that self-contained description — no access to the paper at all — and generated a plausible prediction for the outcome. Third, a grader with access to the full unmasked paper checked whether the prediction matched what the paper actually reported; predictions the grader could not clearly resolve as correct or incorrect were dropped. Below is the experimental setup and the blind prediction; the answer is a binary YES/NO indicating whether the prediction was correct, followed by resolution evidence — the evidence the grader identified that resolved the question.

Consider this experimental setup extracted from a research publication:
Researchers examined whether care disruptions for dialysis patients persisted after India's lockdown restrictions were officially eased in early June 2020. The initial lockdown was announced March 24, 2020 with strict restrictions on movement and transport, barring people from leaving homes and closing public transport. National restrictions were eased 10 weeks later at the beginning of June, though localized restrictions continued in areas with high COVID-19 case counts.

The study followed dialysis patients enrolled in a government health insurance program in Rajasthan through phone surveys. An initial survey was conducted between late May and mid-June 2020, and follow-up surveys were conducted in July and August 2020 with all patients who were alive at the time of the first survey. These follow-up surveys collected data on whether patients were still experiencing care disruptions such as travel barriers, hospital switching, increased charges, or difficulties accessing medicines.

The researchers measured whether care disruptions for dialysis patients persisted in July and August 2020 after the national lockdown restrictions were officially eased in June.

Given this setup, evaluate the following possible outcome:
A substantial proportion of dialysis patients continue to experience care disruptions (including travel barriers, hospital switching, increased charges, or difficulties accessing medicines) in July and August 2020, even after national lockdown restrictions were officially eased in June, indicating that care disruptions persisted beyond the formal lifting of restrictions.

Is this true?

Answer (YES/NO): YES